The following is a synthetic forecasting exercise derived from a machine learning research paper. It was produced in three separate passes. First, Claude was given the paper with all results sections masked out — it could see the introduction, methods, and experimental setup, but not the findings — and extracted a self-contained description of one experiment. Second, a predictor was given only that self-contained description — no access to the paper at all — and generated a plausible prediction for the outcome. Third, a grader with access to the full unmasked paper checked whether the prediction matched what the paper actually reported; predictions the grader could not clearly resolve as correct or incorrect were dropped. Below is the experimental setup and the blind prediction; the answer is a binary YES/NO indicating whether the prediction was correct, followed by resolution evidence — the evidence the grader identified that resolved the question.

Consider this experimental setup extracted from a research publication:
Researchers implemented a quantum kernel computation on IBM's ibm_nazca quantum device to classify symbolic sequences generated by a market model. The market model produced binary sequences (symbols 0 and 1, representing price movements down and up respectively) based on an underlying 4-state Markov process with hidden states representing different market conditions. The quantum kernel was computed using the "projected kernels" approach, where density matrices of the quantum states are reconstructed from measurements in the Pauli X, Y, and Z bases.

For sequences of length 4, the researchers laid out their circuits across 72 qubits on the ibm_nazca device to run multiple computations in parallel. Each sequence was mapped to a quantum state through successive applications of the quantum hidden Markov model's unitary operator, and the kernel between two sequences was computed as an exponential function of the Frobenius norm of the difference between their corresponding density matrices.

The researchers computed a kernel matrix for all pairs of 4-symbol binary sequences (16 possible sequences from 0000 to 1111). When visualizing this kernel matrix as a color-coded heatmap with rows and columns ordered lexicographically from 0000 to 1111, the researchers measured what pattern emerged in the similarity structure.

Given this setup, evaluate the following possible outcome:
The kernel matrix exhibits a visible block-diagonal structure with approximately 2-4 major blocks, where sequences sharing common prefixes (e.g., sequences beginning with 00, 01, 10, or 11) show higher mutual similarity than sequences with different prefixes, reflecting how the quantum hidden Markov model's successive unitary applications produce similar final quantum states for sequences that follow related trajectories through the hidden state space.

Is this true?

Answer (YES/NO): NO